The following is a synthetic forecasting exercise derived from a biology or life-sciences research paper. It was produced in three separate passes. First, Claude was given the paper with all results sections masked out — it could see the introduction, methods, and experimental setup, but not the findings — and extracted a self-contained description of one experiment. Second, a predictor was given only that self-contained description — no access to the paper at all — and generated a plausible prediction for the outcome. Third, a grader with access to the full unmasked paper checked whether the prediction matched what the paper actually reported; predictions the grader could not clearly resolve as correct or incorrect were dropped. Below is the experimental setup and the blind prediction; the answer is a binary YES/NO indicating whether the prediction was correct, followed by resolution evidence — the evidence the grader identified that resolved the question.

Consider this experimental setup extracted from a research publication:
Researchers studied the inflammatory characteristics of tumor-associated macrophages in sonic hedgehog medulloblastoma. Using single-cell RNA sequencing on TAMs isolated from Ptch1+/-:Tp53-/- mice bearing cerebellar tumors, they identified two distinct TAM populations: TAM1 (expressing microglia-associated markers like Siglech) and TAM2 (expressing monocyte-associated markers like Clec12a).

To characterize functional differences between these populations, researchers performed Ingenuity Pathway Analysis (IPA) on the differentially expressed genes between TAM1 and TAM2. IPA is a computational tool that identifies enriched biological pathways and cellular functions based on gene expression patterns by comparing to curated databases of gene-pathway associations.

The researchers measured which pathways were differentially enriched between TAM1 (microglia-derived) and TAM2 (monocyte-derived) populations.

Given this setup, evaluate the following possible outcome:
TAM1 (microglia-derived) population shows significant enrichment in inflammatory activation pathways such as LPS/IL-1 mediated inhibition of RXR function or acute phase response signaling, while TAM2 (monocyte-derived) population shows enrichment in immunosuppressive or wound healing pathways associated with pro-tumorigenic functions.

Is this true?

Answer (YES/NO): NO